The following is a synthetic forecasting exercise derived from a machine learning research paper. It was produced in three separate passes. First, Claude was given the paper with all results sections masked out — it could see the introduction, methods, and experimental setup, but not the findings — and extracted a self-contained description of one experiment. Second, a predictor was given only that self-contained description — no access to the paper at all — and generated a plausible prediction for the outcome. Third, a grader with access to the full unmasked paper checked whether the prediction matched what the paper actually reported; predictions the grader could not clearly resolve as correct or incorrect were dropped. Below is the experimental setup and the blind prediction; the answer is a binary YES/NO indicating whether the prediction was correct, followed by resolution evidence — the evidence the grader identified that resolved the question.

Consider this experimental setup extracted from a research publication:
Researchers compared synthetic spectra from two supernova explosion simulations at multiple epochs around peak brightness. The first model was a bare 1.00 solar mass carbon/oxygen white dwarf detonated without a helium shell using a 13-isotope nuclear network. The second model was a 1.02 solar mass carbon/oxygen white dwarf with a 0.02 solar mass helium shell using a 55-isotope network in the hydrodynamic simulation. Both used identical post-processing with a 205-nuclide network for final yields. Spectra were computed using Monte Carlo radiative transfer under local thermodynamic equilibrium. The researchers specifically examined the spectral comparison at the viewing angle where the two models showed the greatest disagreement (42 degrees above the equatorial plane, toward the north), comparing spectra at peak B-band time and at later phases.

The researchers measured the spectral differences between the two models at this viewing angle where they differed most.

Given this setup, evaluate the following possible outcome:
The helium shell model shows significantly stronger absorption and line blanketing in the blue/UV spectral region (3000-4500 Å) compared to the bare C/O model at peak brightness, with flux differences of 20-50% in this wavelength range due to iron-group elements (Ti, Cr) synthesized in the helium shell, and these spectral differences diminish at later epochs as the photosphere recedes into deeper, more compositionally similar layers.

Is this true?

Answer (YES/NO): NO